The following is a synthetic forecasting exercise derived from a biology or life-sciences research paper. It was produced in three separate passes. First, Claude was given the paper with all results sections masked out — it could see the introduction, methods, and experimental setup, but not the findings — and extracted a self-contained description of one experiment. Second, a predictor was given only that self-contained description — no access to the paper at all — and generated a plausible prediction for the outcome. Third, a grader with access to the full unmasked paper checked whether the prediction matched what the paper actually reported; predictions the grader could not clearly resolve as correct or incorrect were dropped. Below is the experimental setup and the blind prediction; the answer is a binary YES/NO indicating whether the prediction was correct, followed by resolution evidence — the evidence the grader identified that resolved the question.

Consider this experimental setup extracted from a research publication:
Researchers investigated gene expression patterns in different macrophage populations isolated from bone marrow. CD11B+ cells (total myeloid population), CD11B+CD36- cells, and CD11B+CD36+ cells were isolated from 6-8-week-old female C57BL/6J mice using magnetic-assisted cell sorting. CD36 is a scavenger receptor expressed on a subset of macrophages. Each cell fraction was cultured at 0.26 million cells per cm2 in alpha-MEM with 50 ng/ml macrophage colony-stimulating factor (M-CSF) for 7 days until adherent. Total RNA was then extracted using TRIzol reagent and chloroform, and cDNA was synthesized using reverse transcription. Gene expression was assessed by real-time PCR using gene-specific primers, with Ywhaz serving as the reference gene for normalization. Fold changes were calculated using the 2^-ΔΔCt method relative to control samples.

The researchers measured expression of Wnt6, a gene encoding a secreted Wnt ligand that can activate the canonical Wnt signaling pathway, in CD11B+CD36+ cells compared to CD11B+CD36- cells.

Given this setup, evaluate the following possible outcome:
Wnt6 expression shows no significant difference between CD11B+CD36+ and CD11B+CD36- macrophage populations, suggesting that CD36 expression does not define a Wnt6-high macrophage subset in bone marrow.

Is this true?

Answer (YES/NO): NO